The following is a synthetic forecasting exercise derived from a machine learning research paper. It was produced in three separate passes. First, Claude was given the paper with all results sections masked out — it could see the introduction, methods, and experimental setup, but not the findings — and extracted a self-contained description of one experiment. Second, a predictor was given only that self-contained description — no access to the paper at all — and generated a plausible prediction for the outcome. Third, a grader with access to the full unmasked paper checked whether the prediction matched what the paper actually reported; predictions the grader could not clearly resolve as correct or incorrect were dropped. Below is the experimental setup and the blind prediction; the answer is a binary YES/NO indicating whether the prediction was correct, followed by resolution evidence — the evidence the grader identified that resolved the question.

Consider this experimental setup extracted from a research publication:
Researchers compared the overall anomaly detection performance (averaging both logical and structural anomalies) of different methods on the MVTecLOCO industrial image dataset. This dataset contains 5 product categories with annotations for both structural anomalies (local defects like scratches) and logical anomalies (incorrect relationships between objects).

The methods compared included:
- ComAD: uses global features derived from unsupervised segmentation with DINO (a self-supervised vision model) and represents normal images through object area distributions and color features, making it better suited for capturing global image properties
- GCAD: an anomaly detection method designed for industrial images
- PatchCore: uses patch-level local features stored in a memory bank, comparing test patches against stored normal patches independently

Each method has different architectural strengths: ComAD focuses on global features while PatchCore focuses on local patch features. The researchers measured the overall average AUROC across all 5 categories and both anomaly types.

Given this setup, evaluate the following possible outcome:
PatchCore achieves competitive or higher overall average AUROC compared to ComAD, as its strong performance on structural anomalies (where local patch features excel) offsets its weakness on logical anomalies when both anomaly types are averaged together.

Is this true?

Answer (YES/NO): YES